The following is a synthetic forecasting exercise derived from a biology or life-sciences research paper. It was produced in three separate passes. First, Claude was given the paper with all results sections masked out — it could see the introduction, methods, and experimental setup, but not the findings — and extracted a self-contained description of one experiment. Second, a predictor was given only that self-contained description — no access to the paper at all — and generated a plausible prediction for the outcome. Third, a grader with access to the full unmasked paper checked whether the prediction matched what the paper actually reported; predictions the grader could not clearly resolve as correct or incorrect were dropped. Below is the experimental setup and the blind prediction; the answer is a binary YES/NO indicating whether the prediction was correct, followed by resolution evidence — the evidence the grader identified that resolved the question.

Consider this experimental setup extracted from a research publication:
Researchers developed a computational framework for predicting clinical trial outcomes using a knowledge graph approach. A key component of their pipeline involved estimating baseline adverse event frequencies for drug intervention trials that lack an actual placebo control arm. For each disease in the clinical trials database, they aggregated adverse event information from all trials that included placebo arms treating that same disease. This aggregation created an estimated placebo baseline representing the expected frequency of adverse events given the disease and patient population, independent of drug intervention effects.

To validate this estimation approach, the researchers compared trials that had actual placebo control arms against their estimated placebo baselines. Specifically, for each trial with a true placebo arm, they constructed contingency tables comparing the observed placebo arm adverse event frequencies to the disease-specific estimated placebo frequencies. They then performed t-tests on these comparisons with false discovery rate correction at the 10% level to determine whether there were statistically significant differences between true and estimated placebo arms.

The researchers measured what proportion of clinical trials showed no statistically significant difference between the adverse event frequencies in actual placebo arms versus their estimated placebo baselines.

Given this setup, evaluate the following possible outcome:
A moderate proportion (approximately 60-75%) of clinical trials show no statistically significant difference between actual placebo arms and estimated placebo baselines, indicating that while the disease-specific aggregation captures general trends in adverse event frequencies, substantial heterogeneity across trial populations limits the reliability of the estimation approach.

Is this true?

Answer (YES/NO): NO